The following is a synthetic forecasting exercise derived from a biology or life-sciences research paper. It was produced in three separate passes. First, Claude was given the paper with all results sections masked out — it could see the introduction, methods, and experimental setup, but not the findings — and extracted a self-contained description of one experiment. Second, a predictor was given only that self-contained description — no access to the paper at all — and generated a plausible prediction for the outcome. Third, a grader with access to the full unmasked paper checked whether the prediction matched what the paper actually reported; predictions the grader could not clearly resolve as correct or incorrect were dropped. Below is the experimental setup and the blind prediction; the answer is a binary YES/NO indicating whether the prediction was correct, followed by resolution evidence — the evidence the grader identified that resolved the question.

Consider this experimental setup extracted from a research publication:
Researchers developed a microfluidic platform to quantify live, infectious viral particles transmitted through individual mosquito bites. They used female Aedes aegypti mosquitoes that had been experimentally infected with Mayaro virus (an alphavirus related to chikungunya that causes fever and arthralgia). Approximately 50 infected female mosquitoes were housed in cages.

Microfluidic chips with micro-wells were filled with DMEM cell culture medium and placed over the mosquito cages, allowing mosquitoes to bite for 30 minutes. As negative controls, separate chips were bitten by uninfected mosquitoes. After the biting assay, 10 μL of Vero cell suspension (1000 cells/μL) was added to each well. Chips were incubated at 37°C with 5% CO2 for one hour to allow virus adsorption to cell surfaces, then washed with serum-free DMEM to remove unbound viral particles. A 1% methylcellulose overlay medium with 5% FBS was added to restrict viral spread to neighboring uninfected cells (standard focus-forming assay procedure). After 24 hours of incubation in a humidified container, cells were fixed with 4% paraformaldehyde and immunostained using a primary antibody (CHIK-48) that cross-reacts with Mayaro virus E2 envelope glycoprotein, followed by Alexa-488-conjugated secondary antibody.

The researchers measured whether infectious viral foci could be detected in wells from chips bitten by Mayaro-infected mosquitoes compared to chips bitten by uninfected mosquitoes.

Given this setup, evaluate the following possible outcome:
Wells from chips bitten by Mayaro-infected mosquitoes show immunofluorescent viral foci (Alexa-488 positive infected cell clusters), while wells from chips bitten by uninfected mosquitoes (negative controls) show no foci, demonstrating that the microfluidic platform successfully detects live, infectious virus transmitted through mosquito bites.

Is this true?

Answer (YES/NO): YES